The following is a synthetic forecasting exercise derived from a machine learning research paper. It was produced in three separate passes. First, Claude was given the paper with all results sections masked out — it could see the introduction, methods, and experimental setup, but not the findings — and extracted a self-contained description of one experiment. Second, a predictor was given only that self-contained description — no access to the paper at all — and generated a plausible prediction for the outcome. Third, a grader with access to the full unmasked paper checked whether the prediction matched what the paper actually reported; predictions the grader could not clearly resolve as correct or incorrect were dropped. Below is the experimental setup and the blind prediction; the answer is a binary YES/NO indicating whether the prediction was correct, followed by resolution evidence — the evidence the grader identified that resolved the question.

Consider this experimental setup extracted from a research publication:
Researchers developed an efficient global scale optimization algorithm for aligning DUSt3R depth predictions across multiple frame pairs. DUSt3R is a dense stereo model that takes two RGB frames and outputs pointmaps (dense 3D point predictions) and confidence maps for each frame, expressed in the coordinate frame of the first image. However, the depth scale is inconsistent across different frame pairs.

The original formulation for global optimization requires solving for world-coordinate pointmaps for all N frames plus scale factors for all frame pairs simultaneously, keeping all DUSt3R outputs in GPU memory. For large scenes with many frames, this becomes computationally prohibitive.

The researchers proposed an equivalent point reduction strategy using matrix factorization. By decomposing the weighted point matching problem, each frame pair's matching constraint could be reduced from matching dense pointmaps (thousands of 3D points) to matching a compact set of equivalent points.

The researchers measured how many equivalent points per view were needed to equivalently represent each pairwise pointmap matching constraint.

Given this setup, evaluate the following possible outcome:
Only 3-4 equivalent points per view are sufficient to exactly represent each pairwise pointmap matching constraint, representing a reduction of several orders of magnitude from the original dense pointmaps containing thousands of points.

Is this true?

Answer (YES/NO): NO